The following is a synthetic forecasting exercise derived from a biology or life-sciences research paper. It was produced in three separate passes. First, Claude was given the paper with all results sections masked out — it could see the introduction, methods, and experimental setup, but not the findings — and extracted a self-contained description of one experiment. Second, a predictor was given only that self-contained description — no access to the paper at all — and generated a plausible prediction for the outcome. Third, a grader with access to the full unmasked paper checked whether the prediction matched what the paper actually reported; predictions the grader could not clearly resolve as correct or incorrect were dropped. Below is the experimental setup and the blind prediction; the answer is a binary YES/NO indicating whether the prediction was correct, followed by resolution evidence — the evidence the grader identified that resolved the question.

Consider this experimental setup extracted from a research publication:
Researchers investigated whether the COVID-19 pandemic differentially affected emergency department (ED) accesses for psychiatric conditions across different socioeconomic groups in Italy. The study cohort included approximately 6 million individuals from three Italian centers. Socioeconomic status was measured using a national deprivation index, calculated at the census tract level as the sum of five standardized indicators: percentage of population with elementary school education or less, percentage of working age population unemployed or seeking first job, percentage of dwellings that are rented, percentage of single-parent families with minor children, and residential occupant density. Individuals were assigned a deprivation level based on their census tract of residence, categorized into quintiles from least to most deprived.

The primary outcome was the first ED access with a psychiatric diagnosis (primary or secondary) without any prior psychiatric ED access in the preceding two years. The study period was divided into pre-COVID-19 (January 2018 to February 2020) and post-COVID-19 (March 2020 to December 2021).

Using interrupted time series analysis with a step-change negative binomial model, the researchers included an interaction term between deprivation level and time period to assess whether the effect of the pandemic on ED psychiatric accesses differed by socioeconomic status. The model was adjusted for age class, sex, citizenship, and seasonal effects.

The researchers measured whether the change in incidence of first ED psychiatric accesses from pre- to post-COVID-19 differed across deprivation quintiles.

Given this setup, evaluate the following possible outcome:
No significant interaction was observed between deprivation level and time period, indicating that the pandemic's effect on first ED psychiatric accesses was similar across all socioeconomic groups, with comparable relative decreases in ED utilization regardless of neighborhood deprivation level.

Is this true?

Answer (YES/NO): NO